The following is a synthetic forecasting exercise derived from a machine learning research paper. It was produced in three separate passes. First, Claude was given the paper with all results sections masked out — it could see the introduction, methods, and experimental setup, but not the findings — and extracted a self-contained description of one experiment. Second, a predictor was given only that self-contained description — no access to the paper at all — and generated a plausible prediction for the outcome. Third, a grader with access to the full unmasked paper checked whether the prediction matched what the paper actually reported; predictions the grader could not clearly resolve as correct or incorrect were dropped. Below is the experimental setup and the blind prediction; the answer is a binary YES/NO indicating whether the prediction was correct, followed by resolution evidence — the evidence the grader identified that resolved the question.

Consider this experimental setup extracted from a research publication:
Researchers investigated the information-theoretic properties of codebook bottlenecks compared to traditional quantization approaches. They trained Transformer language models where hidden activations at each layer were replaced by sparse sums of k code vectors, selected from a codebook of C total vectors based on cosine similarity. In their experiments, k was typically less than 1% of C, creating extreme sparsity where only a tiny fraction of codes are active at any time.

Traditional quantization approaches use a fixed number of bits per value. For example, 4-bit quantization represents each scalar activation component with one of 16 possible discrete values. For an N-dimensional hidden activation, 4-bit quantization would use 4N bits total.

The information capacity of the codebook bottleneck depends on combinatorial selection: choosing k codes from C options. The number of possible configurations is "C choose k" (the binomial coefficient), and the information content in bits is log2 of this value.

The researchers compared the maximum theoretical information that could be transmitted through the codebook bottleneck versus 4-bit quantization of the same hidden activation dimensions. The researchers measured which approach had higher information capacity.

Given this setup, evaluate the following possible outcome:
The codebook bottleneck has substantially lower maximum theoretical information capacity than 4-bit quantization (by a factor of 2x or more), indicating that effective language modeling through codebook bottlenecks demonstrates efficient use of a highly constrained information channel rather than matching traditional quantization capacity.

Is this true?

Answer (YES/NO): YES